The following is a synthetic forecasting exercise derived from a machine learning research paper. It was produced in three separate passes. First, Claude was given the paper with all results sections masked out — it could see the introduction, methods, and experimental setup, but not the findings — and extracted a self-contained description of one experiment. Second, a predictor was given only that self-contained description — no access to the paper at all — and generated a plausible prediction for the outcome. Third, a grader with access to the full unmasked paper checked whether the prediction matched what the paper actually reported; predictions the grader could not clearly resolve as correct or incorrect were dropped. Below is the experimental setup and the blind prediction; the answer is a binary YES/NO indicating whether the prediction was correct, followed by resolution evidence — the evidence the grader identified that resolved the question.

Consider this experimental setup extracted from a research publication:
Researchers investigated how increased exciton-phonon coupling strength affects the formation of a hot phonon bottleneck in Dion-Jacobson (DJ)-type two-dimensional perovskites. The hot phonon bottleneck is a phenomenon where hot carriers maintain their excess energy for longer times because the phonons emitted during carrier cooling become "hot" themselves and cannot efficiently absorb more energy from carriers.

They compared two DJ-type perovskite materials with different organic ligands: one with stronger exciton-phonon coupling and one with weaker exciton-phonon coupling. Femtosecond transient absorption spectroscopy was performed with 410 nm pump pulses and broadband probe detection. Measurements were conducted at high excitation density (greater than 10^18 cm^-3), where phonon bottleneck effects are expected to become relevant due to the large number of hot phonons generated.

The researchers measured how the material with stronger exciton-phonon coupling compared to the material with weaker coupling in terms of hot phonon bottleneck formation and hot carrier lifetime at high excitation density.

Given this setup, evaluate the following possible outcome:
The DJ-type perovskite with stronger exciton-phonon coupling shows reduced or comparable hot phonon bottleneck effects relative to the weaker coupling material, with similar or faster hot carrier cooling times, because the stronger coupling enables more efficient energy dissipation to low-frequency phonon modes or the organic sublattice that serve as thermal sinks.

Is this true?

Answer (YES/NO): NO